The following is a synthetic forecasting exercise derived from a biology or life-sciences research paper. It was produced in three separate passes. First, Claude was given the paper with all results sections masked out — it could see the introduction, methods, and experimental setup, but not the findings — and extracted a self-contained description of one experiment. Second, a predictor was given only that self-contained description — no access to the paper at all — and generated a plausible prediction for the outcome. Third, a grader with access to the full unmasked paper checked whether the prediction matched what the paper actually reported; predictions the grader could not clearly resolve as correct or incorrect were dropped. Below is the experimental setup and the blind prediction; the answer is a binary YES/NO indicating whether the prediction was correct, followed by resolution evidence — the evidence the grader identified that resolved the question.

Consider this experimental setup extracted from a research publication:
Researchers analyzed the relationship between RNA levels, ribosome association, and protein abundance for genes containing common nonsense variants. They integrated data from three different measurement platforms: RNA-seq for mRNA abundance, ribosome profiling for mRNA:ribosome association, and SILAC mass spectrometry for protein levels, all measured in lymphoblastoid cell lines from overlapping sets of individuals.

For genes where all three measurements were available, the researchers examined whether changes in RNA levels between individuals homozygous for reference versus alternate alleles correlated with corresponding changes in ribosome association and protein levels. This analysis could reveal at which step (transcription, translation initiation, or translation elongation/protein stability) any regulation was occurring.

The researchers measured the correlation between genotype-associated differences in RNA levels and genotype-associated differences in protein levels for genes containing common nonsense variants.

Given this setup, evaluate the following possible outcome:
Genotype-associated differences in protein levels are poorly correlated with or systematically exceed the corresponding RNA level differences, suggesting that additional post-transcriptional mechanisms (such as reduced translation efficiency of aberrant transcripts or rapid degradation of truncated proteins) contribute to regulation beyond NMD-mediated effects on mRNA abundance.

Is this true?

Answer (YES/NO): NO